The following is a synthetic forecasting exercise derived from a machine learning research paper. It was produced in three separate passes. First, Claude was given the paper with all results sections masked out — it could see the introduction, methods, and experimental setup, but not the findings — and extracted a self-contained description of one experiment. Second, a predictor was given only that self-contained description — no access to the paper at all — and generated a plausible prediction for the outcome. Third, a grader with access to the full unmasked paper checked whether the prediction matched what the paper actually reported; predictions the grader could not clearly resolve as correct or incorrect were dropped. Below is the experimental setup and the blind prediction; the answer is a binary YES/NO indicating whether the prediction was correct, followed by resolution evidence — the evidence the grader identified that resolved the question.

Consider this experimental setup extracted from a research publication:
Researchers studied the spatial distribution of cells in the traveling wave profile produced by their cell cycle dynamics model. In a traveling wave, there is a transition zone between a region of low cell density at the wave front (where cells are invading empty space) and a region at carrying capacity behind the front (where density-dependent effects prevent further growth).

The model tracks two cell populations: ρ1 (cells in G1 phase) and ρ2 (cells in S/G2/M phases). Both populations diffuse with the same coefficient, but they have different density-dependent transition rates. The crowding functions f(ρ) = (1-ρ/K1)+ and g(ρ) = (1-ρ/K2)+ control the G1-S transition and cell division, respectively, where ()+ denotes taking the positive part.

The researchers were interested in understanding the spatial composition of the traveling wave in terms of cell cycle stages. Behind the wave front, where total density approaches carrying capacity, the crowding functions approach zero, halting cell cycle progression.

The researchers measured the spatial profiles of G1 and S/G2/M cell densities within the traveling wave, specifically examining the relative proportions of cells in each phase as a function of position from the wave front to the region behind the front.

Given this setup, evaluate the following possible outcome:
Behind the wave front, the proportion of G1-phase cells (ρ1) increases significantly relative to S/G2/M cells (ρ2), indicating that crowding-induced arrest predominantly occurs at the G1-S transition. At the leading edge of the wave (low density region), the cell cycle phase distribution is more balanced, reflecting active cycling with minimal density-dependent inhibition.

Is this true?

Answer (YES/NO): NO